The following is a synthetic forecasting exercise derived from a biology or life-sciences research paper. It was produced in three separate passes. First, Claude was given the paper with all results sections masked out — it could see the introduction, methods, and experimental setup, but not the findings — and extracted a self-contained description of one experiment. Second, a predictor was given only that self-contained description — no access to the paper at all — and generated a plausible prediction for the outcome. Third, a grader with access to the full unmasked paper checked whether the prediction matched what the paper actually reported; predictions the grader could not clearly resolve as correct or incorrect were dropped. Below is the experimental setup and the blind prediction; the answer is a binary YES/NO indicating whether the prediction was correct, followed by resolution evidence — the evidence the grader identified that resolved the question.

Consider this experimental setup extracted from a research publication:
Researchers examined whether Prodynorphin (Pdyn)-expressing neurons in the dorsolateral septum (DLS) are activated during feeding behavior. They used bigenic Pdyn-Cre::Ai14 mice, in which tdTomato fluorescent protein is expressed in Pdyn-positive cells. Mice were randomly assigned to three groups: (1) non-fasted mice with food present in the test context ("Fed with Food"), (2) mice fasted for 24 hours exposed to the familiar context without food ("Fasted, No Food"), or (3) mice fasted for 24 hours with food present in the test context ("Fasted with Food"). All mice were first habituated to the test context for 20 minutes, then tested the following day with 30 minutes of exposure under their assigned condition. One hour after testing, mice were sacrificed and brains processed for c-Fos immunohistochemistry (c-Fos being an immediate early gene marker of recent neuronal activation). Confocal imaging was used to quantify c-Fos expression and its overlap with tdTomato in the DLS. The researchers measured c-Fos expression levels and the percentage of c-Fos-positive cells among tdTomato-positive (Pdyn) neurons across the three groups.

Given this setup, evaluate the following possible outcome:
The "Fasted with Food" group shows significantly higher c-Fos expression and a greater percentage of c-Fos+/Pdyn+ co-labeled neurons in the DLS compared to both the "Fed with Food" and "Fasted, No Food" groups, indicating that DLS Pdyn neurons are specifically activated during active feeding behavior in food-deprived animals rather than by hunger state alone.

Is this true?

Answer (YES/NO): NO